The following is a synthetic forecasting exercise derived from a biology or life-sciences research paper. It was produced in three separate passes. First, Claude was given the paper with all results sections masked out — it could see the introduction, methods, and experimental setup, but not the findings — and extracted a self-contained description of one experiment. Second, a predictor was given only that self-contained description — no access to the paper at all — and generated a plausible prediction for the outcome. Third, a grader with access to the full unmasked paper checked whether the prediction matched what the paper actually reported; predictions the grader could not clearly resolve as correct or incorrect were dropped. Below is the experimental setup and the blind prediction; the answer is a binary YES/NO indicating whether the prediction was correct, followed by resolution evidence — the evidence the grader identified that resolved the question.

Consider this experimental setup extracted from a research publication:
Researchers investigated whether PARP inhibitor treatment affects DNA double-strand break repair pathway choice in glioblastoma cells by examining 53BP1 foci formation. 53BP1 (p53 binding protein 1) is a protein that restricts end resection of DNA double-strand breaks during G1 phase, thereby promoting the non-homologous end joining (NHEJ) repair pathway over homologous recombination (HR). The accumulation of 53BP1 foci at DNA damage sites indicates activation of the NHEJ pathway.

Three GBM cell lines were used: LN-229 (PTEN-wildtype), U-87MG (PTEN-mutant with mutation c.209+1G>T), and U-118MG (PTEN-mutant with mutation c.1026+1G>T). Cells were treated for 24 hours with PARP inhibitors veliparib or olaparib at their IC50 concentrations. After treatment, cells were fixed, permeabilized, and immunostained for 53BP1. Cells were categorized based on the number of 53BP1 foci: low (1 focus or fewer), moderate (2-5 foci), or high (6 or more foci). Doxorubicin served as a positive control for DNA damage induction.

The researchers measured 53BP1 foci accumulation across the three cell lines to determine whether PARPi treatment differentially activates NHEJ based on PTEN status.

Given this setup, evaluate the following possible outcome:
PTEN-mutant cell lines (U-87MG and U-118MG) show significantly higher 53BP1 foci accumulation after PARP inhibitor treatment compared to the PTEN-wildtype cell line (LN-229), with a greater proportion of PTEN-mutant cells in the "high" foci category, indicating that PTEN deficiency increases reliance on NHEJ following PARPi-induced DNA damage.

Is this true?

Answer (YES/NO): NO